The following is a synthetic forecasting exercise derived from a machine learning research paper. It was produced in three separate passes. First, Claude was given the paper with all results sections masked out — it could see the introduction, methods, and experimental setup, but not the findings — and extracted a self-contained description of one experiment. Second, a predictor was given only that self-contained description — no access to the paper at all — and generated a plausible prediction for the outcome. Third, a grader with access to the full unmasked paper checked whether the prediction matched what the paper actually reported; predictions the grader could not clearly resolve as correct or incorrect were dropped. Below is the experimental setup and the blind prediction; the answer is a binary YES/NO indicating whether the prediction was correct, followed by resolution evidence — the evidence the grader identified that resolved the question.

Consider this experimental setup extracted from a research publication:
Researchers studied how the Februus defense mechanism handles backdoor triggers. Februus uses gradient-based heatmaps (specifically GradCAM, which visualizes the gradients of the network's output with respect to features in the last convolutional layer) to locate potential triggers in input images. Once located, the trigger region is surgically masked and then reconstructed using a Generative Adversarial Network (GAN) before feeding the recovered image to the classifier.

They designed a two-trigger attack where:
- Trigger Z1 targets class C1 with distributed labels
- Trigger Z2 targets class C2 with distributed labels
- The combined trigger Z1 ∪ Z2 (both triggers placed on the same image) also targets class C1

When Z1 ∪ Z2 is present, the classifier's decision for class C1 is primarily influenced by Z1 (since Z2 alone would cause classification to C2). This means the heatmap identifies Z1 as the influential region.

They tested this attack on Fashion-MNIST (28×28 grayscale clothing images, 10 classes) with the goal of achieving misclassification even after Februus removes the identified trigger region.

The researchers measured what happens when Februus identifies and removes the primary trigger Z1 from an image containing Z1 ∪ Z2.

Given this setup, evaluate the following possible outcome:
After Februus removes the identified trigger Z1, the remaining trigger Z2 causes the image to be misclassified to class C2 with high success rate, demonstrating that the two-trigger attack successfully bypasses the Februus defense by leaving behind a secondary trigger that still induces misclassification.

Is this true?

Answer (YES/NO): YES